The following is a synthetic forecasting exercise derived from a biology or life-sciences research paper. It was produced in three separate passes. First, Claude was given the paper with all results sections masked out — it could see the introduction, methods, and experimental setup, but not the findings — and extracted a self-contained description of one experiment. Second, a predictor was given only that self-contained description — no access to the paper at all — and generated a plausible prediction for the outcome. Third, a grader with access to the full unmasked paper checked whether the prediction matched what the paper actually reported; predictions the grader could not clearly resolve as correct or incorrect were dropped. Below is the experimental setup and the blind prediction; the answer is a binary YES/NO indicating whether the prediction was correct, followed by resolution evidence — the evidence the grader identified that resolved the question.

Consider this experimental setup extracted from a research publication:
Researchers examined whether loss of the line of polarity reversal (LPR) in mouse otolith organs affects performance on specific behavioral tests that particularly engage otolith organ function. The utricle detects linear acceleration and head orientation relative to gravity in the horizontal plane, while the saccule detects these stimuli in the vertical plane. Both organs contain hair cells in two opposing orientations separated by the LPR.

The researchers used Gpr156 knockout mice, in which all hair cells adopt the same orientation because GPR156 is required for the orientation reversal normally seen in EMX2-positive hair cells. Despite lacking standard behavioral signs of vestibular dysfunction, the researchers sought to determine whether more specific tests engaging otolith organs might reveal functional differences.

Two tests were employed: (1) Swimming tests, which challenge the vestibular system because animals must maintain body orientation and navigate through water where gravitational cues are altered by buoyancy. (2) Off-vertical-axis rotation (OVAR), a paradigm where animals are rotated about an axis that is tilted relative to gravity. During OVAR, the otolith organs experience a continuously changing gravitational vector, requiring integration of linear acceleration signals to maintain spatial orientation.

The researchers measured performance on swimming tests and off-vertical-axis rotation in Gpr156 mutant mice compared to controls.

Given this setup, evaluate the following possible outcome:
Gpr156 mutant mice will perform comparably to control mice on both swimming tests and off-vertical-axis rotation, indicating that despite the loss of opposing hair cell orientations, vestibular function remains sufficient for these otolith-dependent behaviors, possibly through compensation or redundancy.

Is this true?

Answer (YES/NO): NO